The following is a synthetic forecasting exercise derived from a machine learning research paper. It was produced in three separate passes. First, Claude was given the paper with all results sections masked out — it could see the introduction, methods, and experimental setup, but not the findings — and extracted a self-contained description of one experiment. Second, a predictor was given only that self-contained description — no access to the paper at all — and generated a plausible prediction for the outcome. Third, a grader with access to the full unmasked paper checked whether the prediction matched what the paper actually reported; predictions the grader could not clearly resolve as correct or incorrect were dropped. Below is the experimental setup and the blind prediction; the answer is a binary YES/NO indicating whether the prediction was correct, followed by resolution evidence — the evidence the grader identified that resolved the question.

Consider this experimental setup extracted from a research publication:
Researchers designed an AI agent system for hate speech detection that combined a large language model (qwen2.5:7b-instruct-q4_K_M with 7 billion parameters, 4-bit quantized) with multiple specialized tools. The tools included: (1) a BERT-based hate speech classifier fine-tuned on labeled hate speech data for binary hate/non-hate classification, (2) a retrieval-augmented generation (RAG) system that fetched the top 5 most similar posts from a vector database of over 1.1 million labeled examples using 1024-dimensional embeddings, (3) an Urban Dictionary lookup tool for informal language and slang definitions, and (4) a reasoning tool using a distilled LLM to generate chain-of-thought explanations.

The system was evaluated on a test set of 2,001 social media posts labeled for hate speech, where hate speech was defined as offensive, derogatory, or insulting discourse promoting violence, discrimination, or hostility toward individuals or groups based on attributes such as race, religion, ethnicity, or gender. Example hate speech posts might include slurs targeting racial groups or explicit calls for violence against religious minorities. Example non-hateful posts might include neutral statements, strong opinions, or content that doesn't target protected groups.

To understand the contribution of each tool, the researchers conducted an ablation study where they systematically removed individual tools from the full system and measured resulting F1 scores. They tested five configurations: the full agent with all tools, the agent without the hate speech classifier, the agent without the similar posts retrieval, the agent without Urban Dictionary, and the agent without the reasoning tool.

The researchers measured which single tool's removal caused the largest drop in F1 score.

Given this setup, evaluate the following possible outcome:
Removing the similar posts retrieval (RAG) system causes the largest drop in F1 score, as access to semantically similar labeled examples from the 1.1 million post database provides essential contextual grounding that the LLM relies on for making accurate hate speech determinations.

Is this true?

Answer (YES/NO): NO